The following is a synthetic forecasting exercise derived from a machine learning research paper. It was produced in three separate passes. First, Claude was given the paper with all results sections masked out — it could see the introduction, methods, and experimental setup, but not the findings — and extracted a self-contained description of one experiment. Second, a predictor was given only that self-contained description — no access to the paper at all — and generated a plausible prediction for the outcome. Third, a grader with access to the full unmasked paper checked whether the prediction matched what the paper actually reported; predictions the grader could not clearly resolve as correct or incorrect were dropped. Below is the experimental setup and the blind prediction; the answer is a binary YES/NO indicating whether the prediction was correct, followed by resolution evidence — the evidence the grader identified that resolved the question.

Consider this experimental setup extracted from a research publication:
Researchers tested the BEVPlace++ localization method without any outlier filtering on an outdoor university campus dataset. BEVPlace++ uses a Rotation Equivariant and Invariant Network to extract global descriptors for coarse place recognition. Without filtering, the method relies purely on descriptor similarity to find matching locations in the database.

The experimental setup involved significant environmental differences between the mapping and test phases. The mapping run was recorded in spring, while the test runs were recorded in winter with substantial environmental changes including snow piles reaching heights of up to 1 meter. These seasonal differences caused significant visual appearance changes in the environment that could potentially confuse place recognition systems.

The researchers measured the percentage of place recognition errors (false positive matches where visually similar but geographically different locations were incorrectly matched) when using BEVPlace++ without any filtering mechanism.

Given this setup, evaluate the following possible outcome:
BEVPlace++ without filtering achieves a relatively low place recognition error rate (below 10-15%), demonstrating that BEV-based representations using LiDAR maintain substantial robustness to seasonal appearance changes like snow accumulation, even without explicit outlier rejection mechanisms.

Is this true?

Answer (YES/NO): NO